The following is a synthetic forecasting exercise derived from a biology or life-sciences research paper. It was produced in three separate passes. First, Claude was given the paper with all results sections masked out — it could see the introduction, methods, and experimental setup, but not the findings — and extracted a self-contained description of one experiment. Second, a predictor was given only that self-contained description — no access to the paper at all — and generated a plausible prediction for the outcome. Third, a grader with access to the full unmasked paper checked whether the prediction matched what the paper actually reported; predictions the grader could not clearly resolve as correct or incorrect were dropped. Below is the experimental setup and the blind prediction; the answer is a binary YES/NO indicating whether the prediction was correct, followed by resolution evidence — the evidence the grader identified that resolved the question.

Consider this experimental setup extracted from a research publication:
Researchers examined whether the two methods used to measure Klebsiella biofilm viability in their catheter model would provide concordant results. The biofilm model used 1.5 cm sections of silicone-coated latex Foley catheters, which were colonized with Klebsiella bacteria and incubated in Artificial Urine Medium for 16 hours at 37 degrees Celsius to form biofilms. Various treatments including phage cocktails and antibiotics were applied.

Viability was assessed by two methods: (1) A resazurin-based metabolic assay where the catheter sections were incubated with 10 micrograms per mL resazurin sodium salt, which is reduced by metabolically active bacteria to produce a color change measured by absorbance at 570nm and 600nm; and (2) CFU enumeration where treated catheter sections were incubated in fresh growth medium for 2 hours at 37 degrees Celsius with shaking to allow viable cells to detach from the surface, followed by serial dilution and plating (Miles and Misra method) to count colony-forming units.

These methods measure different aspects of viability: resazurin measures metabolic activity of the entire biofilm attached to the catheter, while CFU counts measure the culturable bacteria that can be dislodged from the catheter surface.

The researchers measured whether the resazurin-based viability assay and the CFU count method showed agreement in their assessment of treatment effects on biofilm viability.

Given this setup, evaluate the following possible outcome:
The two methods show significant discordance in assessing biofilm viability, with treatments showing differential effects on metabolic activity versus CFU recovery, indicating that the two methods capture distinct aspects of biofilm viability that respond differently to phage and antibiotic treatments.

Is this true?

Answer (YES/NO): YES